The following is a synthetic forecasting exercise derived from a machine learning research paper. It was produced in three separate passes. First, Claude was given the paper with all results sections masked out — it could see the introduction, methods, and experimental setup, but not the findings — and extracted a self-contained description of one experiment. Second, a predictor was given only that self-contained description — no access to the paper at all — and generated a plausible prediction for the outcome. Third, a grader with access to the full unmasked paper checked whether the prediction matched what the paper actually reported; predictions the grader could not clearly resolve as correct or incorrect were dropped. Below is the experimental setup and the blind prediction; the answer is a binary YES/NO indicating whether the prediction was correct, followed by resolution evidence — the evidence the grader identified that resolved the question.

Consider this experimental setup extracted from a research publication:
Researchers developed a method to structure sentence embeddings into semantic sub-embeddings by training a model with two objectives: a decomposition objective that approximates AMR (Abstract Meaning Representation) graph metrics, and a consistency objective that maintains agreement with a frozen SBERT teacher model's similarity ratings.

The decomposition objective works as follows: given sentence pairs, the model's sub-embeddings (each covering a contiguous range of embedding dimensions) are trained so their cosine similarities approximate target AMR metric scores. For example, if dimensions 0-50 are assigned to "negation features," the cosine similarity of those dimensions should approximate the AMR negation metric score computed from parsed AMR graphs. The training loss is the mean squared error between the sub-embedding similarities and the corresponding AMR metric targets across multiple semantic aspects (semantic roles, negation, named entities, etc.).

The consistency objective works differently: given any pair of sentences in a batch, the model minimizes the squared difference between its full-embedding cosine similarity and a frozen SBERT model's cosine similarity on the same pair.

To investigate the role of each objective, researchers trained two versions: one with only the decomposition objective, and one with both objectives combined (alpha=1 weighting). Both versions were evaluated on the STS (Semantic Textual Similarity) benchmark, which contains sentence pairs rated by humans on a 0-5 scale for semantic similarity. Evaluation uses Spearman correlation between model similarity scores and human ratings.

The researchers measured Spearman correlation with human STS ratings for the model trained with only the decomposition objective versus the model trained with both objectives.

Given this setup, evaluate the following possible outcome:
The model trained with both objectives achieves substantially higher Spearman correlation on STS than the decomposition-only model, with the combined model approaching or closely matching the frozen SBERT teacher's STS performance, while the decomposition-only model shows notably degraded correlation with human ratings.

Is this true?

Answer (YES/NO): YES